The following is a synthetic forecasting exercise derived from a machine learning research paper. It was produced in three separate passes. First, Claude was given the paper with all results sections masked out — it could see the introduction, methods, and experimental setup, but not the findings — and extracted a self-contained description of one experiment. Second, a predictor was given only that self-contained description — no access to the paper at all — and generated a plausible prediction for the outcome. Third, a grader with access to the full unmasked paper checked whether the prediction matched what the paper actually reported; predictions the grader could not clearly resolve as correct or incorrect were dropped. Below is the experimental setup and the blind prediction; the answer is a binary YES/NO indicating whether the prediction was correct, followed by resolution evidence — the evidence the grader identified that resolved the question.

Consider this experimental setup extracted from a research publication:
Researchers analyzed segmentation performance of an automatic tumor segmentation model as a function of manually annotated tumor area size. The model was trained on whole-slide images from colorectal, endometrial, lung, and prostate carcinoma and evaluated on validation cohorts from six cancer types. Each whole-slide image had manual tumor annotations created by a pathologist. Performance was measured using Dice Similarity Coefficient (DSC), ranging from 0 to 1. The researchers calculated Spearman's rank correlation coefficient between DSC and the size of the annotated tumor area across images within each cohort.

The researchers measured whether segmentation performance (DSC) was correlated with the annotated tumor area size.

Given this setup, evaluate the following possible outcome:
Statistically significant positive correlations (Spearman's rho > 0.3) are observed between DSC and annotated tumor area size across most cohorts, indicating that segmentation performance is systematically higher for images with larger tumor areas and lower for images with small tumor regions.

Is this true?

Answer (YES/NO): YES